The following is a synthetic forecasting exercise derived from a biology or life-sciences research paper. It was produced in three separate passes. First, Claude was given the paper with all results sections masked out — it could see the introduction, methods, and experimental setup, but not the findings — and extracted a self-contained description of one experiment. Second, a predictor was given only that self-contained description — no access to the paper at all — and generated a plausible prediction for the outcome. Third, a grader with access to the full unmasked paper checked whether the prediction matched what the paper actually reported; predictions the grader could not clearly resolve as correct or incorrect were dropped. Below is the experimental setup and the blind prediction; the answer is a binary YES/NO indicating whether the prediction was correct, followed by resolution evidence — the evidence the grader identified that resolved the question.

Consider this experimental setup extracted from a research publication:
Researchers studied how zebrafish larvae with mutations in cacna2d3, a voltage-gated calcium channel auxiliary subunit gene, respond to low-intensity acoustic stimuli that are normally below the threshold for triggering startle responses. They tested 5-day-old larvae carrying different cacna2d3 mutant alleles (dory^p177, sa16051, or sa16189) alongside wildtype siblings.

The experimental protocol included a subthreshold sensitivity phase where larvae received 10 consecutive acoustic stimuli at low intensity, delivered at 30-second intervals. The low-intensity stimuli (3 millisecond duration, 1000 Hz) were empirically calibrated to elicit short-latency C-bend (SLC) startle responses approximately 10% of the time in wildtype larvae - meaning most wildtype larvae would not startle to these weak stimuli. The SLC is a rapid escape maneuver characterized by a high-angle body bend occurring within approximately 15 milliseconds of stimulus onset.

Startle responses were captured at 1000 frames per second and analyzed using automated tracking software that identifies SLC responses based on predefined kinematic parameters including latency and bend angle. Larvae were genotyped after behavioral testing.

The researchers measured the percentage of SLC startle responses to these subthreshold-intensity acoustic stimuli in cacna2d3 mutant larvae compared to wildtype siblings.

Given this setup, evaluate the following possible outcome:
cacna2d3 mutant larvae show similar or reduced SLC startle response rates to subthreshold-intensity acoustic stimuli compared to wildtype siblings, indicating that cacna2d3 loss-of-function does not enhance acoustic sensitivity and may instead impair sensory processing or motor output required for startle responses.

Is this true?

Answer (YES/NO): NO